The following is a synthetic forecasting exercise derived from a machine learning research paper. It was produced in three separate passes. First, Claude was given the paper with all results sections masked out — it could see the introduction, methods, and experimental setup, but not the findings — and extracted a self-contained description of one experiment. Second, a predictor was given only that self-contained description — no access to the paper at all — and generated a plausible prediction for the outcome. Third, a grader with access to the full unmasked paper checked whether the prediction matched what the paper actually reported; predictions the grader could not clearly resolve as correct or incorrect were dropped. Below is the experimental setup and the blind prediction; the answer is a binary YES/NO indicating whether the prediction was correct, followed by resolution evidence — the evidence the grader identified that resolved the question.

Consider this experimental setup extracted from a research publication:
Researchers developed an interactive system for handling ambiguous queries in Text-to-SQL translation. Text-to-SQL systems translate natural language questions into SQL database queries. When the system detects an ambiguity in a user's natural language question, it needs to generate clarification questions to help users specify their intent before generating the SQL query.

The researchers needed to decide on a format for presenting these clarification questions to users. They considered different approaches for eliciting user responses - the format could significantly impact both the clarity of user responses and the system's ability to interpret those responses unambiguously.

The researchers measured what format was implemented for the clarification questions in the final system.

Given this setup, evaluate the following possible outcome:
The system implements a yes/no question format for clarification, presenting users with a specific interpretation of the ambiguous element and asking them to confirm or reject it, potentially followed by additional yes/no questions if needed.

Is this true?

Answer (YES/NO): NO